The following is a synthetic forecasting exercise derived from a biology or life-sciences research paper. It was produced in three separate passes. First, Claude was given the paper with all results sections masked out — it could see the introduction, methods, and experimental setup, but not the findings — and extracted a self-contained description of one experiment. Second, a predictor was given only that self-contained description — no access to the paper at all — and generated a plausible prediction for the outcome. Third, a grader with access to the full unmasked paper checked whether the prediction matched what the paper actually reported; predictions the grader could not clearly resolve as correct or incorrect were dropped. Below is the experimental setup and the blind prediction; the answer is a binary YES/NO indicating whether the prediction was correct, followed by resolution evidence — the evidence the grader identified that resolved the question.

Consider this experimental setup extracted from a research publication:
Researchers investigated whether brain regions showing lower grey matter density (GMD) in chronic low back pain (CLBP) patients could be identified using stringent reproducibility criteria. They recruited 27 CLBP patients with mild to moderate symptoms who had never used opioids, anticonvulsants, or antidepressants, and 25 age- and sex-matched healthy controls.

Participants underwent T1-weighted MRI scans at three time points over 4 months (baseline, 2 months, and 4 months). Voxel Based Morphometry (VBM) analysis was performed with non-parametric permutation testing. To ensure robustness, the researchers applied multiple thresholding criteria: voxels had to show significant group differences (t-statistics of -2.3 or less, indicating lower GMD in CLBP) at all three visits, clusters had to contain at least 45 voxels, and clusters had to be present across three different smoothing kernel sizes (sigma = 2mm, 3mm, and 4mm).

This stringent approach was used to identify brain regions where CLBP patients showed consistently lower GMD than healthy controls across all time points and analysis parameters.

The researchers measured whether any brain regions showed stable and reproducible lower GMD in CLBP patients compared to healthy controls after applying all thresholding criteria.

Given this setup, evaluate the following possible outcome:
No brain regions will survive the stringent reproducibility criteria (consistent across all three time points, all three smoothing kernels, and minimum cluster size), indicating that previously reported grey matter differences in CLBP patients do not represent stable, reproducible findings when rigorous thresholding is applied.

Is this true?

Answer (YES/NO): YES